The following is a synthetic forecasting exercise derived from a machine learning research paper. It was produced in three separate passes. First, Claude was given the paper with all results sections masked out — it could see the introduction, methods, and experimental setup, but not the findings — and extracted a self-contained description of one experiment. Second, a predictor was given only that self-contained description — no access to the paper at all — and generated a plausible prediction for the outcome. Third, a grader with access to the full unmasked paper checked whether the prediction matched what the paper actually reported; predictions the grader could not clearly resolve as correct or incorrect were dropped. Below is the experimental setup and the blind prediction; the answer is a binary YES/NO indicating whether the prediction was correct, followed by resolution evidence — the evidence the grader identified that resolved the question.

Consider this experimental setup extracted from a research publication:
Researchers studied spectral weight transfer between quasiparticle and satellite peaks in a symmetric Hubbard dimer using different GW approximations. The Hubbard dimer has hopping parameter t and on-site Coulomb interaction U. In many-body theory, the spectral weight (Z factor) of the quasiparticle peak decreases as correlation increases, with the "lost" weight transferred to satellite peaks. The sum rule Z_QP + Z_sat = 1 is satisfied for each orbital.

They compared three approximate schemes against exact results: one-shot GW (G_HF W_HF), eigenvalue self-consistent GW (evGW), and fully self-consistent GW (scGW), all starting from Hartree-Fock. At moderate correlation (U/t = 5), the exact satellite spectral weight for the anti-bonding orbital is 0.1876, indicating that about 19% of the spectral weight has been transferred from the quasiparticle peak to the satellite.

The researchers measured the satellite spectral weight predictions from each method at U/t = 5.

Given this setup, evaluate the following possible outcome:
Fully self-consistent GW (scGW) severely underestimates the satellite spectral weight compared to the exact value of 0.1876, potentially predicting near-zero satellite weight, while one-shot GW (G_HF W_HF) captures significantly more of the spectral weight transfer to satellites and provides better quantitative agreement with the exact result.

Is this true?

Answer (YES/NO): NO